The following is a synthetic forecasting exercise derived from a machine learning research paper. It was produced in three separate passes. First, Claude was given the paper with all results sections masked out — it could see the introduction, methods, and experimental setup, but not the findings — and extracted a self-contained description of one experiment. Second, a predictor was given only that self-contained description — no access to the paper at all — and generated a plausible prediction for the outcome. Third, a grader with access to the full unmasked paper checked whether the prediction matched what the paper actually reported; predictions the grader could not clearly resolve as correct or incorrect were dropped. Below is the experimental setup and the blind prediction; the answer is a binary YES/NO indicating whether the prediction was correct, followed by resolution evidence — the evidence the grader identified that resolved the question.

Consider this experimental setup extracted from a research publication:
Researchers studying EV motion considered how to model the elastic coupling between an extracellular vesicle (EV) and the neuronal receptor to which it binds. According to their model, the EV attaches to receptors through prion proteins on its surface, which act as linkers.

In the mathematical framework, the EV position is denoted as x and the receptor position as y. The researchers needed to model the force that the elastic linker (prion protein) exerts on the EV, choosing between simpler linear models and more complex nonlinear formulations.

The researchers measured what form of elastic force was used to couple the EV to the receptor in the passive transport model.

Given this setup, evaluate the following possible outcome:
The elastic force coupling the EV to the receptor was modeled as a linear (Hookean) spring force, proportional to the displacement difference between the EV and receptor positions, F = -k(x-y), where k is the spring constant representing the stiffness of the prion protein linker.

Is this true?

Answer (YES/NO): YES